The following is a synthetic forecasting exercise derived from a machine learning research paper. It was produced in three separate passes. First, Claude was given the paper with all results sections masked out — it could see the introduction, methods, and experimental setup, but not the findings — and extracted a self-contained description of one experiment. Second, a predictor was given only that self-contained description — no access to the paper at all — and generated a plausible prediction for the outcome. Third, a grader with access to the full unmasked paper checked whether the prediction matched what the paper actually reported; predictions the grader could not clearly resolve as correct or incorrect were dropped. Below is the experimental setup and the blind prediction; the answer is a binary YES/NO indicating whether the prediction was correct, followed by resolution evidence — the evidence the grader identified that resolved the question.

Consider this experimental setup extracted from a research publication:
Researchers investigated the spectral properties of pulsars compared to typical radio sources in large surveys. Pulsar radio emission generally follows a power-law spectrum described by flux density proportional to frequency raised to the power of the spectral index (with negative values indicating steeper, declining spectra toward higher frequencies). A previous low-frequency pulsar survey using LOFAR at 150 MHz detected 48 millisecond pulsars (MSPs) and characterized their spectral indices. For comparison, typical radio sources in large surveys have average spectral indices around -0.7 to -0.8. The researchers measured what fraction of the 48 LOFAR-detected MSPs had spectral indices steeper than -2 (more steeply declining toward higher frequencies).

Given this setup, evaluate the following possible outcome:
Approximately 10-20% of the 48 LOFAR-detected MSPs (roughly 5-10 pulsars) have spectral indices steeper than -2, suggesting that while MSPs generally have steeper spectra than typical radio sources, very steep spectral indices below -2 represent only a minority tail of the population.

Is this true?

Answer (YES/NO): NO